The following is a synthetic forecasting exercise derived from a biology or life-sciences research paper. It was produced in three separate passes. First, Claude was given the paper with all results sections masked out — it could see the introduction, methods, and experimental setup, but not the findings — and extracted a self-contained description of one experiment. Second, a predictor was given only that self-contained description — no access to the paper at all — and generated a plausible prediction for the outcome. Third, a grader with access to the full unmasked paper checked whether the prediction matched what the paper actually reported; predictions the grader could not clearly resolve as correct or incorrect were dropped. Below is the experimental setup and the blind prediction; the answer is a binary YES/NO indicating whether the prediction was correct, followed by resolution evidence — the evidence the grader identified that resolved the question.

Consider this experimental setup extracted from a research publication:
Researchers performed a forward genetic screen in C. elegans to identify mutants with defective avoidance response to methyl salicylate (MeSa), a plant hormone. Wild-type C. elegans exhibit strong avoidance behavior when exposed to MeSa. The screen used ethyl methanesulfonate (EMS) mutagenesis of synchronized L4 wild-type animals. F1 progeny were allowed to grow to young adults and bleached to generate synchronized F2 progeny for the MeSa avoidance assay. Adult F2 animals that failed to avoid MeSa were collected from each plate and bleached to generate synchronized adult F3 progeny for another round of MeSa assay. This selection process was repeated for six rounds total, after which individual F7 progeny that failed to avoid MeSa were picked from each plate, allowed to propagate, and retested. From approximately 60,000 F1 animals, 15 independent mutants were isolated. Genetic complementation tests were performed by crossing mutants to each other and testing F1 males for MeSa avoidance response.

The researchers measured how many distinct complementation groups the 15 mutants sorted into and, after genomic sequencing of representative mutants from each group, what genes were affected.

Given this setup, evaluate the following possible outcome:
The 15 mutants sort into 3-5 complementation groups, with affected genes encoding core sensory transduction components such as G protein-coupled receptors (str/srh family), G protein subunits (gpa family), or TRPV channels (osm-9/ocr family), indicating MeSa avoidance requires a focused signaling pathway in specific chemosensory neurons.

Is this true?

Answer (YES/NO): NO